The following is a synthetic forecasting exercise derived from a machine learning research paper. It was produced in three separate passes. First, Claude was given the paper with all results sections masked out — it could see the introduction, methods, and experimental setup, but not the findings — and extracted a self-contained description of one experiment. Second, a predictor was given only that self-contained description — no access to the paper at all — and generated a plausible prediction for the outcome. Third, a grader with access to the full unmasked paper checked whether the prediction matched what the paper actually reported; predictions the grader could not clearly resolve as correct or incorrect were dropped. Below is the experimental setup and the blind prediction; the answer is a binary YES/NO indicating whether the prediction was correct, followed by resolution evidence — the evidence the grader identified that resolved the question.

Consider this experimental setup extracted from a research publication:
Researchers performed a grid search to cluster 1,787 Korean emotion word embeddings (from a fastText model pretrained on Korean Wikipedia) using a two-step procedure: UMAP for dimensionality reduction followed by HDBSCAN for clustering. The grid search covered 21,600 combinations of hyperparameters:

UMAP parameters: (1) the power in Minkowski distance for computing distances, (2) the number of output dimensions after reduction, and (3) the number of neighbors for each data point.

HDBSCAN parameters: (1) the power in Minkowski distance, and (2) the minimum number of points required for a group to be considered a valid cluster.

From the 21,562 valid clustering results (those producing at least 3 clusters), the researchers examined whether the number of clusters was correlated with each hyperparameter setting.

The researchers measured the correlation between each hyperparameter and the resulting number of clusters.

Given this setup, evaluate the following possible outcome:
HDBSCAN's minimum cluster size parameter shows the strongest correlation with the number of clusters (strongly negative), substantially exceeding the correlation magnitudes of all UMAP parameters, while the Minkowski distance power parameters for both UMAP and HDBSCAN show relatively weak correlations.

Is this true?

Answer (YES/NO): NO